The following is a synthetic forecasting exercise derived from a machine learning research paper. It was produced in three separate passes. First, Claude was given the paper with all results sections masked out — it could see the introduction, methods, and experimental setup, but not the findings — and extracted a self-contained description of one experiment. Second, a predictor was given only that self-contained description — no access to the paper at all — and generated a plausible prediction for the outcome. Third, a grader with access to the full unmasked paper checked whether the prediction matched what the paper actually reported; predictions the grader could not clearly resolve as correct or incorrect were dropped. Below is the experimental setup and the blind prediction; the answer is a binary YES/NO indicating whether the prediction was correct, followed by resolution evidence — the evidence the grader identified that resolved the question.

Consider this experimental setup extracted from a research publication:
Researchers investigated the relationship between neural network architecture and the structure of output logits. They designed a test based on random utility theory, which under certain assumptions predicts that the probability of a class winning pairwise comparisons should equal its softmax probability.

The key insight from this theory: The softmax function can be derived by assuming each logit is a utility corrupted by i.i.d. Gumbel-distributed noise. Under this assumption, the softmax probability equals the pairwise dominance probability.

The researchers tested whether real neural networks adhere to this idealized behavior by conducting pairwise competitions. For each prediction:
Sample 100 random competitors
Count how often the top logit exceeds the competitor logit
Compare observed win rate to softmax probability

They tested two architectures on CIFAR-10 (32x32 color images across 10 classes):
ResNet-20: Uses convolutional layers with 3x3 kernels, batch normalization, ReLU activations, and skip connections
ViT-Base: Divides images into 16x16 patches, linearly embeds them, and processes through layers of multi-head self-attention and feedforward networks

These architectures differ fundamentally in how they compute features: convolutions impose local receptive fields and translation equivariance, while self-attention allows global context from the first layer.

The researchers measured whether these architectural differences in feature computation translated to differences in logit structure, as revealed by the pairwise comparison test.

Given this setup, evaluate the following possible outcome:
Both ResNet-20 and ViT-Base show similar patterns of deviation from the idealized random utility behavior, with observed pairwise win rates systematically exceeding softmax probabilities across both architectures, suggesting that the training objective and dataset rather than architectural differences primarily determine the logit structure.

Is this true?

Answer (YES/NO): NO